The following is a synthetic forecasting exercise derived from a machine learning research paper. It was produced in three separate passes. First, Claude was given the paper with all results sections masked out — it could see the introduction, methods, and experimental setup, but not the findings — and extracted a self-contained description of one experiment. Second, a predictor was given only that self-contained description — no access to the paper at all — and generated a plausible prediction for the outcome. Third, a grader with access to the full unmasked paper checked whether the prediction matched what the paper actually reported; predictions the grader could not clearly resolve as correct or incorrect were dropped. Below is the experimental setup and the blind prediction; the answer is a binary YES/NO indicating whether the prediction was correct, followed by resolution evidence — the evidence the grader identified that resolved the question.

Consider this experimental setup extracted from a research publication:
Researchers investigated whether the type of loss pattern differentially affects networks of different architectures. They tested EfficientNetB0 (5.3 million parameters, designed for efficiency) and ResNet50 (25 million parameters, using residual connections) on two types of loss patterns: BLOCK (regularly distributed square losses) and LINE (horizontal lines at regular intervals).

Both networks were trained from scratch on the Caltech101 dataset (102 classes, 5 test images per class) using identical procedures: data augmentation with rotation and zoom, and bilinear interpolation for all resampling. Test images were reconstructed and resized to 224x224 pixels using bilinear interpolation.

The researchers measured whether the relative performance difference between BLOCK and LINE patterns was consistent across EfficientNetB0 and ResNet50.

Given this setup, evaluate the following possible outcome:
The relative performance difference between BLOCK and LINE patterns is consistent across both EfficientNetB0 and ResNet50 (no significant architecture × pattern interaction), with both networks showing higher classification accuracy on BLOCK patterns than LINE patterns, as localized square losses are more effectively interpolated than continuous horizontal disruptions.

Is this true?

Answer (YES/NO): NO